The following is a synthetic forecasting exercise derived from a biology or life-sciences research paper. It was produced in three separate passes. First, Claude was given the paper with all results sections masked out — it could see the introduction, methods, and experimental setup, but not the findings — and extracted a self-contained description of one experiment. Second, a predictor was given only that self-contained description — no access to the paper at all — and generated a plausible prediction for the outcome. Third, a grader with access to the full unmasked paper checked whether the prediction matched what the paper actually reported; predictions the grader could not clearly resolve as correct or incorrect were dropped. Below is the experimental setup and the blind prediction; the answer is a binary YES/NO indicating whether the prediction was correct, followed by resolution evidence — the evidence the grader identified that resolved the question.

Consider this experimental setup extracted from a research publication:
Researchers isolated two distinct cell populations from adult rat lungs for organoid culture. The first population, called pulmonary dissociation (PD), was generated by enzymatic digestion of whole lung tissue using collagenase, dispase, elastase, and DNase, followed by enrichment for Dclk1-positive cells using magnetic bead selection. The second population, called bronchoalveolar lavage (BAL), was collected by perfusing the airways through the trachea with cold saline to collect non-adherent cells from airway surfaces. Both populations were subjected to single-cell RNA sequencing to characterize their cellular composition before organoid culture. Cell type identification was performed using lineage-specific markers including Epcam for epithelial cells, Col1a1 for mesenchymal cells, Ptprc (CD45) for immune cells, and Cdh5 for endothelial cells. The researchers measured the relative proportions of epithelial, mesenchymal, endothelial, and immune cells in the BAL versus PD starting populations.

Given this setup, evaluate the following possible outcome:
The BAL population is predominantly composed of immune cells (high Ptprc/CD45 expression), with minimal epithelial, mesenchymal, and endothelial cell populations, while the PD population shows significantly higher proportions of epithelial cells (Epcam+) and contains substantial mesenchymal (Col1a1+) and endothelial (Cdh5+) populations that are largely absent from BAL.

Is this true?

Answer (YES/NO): YES